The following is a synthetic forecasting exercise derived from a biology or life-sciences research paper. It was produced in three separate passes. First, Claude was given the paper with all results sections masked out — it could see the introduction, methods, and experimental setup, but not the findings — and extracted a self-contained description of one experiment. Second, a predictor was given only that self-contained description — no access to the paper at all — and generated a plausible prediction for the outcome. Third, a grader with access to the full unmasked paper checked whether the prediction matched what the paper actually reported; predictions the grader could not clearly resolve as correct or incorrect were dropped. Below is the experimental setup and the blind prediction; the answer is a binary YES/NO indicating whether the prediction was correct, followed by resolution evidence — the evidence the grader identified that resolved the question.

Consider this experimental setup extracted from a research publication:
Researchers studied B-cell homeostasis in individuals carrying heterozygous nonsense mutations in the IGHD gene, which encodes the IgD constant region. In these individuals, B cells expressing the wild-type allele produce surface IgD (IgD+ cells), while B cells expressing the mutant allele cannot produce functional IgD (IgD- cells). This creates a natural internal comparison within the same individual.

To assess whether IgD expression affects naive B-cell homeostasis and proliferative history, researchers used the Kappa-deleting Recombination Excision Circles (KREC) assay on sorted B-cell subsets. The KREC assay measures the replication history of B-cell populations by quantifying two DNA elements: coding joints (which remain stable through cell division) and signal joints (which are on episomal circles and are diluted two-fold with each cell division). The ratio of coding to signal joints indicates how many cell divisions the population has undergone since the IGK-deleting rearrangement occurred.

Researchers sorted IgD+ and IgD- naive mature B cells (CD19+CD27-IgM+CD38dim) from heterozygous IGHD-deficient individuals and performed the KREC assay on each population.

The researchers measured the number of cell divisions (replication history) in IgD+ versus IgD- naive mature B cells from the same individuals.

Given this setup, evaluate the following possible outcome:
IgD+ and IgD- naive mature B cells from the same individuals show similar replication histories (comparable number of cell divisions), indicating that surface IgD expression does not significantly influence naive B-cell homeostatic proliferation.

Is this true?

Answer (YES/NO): YES